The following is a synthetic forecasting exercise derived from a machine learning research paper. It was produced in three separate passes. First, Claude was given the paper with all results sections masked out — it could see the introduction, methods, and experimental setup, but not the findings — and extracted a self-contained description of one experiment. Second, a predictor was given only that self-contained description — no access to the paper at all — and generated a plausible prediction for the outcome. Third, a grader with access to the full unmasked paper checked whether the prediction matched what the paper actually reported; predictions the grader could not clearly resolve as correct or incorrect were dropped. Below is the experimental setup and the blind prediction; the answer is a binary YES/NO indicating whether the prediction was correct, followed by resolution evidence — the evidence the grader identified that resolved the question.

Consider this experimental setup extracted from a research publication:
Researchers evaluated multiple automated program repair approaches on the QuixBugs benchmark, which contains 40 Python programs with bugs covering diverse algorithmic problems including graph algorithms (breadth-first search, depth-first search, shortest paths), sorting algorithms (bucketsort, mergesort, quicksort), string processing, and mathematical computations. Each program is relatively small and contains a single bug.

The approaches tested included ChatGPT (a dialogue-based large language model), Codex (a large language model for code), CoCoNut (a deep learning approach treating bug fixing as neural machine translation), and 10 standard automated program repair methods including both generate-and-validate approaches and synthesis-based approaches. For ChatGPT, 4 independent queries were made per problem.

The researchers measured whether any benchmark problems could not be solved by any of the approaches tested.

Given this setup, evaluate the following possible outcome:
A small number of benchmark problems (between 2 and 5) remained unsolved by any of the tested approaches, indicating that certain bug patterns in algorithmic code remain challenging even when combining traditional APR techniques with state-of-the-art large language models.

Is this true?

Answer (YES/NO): NO